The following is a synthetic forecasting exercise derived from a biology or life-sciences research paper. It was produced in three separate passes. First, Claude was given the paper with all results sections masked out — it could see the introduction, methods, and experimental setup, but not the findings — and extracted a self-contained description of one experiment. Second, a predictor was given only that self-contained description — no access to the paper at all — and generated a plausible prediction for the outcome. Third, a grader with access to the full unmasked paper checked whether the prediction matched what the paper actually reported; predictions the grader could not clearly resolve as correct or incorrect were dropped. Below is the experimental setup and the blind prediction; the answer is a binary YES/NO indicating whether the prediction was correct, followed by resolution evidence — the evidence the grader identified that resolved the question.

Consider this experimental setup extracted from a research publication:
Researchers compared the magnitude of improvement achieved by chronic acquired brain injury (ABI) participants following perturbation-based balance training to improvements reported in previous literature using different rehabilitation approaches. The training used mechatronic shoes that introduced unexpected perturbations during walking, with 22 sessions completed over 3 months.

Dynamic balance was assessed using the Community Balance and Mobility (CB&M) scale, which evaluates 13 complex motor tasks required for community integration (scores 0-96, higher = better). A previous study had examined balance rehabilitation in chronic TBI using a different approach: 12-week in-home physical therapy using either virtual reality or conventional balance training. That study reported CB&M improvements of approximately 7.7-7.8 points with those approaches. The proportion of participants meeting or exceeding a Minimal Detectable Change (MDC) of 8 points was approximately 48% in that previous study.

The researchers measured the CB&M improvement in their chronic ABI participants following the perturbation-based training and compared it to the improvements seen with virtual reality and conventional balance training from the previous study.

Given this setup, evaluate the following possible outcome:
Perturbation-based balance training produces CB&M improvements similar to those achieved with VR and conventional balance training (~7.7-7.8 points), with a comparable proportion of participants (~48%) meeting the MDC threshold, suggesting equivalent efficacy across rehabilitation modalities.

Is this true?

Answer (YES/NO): YES